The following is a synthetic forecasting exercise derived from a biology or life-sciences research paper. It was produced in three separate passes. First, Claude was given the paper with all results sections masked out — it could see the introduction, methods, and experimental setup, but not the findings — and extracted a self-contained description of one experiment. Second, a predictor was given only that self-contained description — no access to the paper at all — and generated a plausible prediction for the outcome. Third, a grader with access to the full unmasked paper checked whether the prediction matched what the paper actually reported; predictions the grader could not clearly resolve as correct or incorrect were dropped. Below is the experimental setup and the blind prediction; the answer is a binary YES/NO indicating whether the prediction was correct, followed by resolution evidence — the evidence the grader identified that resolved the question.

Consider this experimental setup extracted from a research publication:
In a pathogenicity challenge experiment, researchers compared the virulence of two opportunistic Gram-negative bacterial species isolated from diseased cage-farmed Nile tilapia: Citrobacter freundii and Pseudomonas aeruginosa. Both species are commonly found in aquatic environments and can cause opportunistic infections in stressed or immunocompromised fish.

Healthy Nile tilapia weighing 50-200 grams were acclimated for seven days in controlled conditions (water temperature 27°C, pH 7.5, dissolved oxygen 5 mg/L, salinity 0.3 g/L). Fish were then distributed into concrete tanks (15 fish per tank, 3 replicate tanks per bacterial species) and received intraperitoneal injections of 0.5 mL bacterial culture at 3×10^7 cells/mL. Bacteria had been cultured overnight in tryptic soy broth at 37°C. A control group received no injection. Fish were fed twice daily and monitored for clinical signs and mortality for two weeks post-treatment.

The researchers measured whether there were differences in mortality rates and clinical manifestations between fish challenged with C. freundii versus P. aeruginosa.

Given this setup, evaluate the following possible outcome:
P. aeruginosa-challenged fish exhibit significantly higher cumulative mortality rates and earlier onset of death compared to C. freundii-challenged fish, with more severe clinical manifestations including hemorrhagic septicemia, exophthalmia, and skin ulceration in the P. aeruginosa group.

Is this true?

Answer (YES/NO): NO